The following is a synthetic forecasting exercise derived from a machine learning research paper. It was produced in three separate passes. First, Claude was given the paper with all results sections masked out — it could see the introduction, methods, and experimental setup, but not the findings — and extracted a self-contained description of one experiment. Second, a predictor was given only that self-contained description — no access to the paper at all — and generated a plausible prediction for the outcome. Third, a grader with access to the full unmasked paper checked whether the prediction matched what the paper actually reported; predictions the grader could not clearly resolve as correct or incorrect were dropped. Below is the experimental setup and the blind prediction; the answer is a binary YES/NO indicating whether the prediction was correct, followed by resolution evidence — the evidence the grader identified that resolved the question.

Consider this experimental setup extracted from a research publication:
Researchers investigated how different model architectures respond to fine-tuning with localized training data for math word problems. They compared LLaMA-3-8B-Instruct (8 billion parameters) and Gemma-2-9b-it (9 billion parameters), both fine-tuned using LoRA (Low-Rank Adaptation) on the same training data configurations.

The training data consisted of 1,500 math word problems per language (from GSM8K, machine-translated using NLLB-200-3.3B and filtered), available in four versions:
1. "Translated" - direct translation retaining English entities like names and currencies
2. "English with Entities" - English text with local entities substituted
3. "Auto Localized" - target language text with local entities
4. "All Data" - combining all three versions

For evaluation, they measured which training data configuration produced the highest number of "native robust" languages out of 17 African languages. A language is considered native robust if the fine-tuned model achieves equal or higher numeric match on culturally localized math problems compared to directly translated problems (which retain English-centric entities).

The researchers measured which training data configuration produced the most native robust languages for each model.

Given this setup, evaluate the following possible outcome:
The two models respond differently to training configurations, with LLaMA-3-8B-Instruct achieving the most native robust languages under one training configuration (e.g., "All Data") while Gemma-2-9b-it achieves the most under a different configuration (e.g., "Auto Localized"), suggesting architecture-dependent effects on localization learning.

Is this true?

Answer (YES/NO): YES